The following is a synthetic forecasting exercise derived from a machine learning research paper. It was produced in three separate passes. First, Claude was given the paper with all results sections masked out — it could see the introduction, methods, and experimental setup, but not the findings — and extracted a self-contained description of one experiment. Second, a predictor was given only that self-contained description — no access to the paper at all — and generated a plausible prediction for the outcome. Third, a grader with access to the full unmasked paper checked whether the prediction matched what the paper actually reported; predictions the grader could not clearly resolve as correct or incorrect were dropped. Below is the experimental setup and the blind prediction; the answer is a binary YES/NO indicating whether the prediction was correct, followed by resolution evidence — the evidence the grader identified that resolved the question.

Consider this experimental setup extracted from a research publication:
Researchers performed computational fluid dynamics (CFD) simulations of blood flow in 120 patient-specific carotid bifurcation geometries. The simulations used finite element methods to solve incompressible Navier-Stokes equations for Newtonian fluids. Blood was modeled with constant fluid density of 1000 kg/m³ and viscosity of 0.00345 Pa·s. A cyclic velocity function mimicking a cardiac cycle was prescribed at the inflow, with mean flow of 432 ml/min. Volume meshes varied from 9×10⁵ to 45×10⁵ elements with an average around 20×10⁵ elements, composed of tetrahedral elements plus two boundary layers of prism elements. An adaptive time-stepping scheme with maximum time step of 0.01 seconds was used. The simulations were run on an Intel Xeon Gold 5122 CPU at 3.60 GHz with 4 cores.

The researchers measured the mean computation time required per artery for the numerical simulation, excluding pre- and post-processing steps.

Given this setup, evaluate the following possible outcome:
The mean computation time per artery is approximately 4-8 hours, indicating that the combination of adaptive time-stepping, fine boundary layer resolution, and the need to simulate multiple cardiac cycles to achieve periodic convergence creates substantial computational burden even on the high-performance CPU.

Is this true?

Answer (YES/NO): YES